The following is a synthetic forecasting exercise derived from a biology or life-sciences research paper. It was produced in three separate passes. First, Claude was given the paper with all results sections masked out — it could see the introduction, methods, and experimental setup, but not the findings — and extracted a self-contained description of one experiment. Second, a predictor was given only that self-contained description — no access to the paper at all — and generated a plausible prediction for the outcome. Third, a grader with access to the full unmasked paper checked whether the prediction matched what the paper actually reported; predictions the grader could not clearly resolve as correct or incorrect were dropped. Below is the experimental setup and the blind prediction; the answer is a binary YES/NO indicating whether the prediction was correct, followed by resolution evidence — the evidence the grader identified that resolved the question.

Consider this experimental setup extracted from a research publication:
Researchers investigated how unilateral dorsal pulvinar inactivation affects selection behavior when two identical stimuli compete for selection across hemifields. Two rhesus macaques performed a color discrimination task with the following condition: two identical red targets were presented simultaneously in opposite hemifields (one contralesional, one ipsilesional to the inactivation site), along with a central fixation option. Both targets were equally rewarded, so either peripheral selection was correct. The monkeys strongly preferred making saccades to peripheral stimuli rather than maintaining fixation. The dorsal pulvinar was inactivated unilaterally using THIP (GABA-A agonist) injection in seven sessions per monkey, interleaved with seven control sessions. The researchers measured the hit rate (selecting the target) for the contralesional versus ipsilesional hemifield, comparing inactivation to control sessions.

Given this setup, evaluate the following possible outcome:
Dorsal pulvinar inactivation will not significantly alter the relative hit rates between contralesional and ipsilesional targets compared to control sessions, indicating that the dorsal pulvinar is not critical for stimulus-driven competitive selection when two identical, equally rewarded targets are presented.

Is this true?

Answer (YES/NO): NO